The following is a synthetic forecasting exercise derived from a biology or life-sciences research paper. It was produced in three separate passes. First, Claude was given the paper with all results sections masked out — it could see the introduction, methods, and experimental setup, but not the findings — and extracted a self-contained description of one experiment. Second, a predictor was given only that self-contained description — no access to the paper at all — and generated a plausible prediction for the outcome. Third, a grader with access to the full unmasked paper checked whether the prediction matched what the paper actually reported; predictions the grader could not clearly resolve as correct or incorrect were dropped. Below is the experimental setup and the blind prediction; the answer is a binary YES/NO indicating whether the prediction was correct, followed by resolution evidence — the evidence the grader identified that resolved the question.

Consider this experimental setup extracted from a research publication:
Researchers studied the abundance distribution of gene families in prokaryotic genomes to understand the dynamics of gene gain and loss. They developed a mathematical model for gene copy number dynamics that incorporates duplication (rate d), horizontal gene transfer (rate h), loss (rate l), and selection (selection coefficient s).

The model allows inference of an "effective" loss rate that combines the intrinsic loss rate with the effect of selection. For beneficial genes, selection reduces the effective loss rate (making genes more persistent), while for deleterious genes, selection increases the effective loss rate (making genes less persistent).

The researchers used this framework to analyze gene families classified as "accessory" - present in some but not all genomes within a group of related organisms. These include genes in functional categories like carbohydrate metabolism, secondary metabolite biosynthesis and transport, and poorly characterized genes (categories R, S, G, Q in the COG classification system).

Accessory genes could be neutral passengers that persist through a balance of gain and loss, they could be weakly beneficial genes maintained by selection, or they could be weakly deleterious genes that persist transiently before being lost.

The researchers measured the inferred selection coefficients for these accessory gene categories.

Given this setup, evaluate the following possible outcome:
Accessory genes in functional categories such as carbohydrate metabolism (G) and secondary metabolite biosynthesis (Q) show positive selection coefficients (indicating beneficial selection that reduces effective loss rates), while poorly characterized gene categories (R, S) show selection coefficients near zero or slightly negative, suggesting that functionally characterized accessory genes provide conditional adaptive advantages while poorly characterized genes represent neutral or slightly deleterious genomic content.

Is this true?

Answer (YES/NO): NO